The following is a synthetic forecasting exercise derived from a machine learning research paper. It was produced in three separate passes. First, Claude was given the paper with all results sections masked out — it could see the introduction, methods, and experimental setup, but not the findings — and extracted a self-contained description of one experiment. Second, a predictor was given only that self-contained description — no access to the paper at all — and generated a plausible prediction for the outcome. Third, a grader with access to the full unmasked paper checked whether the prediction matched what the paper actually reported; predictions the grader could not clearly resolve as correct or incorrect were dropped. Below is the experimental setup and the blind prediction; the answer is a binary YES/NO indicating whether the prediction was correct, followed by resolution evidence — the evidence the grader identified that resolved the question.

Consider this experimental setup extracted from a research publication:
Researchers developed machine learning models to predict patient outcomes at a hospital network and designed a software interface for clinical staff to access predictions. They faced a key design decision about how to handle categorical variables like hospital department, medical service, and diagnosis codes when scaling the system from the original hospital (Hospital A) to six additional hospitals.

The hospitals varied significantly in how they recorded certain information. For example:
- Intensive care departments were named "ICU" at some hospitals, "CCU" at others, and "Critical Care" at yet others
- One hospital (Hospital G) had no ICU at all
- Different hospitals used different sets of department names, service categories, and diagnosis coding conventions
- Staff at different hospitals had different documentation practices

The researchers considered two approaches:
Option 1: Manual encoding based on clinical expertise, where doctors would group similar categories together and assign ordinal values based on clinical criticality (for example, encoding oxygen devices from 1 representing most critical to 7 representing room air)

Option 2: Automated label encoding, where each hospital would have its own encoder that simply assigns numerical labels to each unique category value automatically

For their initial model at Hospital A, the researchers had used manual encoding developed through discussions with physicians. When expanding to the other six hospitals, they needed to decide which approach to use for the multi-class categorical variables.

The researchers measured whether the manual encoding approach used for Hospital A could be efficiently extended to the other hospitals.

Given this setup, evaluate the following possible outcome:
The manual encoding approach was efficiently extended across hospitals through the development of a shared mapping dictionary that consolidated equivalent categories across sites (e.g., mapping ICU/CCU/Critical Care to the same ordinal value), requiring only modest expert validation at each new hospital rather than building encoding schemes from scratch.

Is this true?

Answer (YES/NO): NO